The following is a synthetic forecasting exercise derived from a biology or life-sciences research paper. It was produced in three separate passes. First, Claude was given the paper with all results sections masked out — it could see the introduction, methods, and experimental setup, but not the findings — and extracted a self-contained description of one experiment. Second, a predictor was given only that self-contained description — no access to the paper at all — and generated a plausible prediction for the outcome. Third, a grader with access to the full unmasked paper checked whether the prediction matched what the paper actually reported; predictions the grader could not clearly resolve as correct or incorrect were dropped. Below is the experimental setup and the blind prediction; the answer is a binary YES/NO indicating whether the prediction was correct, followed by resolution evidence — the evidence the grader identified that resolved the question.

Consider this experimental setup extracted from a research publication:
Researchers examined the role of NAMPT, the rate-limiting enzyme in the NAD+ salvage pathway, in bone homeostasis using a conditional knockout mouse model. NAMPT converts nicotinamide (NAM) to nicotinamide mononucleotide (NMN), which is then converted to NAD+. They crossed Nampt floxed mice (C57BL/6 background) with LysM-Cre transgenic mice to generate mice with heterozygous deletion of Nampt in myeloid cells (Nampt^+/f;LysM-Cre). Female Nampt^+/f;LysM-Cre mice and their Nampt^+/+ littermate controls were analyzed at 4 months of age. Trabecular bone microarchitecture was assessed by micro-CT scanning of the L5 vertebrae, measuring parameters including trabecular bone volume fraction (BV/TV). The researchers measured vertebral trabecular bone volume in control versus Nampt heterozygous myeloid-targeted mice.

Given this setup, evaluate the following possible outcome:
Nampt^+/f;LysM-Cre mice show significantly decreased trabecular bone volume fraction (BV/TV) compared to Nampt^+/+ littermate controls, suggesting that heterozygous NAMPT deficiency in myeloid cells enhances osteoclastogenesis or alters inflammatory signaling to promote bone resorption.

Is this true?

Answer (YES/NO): NO